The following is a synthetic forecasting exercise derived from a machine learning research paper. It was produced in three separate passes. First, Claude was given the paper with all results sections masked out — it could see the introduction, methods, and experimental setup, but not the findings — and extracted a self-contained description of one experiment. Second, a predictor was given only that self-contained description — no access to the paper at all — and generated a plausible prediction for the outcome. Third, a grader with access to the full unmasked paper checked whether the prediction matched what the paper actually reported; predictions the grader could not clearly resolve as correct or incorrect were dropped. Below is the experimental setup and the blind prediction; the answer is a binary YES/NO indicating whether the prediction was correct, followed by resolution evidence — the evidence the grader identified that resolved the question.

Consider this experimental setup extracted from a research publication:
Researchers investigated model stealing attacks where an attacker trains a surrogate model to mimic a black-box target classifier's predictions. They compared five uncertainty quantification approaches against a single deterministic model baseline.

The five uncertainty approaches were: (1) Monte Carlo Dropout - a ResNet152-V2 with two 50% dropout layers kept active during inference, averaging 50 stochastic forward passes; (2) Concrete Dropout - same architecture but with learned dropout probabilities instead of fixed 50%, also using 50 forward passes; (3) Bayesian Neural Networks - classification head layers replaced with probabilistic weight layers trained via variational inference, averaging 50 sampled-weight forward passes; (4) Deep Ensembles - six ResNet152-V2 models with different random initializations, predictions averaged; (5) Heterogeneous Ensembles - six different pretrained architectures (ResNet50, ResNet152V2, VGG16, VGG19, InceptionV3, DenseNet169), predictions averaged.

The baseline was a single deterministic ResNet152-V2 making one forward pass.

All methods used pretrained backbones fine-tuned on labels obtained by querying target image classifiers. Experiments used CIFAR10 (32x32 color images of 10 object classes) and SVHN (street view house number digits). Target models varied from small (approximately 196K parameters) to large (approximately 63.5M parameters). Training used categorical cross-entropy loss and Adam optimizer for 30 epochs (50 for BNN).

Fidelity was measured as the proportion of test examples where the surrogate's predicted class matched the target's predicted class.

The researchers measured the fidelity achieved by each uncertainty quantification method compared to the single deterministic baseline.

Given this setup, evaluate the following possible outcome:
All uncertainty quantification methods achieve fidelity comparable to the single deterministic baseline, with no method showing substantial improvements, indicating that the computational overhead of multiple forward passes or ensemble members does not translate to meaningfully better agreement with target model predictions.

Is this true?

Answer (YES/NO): YES